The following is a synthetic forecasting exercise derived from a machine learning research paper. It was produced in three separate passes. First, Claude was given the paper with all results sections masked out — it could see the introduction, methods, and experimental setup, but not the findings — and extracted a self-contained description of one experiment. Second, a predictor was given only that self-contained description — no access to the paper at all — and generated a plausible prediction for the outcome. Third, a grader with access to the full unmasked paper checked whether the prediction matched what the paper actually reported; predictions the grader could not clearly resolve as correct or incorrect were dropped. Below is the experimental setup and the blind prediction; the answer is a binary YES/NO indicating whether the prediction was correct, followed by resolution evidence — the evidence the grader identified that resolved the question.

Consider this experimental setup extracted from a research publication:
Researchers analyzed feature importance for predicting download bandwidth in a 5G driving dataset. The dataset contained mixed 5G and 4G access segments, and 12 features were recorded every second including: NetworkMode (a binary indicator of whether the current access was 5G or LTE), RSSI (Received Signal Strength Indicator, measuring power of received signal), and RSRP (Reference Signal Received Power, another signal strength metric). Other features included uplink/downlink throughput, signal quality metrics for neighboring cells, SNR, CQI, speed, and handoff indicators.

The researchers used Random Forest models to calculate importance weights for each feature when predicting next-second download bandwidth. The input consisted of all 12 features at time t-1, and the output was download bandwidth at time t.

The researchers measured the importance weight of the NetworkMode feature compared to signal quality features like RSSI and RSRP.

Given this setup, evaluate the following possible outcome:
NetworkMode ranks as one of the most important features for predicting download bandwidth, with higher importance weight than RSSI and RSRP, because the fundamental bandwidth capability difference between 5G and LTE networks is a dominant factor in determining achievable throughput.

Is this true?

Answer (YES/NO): NO